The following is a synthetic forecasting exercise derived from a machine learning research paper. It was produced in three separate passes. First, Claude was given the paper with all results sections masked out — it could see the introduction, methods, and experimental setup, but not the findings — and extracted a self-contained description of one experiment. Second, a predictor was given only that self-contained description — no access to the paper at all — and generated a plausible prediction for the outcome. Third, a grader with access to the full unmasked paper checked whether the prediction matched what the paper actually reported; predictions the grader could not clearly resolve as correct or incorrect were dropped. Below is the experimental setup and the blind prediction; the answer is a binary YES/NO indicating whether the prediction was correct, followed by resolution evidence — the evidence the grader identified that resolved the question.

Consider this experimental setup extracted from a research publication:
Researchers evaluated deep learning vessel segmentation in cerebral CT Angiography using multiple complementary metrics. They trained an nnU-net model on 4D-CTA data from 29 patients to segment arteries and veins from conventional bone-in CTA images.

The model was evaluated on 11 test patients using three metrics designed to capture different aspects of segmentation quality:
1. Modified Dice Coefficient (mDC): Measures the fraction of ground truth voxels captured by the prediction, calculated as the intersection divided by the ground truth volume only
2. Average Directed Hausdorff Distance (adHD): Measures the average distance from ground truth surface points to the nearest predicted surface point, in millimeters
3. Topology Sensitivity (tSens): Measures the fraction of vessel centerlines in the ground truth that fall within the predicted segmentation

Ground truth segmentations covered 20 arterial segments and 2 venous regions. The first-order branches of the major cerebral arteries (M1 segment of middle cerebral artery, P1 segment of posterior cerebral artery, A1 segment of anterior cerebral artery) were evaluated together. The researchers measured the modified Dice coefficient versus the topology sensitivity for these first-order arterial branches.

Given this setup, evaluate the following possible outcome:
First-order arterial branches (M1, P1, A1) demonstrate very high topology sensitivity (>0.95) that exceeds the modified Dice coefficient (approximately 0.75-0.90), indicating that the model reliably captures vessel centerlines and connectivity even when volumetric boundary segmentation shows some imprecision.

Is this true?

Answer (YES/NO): NO